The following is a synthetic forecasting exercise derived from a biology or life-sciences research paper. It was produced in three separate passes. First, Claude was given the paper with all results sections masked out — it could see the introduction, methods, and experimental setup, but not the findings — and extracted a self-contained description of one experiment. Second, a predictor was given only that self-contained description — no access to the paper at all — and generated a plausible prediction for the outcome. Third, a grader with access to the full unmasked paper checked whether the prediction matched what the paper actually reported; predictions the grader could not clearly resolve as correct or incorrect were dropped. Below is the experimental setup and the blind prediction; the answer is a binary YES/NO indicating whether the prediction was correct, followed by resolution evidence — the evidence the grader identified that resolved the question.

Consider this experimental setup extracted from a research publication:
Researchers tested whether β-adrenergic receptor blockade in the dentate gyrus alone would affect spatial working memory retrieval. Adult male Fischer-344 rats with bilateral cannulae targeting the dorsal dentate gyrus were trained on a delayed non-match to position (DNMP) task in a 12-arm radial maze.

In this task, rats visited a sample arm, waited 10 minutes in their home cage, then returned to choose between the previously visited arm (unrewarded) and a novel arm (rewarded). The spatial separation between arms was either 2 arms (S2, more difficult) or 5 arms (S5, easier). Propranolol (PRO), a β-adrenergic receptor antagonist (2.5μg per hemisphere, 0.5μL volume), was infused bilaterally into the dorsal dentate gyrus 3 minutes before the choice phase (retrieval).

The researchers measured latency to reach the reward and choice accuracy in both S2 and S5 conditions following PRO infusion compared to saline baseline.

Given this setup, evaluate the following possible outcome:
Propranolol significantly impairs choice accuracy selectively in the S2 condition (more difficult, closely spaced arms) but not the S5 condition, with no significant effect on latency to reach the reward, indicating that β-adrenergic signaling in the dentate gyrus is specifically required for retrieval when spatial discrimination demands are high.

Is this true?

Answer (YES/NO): NO